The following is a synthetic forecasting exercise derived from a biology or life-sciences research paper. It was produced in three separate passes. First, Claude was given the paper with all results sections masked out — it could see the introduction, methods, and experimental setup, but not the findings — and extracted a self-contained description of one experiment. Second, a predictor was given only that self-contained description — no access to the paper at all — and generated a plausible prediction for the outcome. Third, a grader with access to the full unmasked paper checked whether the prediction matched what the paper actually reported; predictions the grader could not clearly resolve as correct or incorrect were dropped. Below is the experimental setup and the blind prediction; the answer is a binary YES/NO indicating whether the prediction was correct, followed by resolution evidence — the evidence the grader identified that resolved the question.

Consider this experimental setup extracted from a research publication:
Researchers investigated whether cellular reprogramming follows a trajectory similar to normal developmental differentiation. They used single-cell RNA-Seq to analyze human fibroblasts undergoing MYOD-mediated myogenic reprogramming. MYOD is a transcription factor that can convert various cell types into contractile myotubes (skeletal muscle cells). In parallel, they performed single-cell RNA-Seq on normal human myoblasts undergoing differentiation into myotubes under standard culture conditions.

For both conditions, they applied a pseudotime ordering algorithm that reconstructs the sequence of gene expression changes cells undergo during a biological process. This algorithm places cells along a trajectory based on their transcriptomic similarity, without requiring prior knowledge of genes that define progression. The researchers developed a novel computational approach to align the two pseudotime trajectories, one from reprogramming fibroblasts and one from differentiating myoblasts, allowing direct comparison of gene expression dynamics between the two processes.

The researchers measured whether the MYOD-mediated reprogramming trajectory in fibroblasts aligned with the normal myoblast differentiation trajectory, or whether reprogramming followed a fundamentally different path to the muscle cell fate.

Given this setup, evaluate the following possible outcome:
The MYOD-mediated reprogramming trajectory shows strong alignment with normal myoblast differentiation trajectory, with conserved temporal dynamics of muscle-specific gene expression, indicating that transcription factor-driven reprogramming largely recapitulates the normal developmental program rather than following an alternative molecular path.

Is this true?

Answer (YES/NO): NO